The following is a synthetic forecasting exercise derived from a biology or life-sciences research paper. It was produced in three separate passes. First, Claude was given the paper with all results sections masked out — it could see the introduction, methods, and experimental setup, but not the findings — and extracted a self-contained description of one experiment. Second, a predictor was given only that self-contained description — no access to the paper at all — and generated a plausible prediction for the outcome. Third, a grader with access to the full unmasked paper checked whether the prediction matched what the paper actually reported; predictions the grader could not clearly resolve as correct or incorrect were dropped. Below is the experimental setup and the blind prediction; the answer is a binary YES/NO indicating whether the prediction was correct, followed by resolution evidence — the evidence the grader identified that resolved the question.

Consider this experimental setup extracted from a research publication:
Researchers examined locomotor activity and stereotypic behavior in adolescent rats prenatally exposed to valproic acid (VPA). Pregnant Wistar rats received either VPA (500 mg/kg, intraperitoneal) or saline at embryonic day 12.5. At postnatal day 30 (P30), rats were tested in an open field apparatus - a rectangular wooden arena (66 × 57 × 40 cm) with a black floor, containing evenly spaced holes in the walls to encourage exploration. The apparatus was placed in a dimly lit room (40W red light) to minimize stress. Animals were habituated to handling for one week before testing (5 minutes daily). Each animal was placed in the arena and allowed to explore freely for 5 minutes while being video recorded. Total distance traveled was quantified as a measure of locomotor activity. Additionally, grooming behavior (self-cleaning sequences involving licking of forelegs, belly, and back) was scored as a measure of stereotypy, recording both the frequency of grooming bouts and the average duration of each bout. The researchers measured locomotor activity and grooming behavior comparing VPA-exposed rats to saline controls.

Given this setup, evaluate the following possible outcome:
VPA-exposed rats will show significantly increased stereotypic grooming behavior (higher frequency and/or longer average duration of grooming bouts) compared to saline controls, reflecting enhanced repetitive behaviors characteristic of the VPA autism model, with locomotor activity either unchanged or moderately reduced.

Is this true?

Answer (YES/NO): NO